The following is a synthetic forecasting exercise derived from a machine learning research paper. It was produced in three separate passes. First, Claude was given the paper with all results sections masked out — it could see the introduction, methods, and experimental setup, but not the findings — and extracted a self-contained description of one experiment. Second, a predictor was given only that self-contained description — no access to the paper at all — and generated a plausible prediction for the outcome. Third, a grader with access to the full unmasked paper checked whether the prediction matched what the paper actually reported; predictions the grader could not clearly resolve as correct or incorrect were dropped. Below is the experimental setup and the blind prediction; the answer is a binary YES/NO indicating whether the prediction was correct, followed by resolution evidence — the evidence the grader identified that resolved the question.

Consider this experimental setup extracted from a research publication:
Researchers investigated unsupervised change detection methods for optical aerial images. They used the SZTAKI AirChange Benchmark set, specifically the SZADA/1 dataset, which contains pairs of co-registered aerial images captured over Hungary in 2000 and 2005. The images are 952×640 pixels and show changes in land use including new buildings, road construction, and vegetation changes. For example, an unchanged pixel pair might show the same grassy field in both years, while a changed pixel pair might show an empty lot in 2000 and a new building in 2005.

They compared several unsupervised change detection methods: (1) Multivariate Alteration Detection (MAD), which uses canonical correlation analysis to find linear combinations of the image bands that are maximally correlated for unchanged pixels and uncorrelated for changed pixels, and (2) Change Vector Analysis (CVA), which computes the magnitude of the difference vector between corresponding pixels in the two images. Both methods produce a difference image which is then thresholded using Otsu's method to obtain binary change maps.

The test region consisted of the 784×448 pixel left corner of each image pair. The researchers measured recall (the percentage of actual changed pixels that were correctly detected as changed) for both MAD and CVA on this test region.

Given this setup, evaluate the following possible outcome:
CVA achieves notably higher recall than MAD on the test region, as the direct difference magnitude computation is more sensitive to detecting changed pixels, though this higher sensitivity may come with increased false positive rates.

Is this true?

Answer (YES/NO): NO